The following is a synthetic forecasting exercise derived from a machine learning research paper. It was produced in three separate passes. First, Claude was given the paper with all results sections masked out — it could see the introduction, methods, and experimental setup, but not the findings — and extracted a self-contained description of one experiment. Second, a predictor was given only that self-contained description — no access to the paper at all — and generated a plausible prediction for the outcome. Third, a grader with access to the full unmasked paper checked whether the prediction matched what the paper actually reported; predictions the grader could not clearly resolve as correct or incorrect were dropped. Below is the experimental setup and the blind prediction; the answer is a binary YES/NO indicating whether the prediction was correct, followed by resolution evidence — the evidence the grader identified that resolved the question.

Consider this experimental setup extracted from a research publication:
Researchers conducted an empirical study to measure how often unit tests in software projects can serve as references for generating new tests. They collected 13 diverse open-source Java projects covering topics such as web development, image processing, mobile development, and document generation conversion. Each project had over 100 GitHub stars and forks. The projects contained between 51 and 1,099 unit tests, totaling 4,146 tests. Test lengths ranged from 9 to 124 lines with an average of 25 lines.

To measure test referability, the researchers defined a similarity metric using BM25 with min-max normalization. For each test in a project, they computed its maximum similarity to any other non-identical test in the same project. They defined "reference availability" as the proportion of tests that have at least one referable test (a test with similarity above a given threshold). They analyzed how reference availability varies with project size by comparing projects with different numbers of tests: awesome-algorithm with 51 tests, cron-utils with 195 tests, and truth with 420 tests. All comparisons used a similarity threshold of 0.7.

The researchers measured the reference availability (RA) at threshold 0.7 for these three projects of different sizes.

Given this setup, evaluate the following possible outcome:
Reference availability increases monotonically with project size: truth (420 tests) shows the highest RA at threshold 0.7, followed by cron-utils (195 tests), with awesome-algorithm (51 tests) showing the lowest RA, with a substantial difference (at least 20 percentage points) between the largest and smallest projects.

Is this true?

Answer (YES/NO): YES